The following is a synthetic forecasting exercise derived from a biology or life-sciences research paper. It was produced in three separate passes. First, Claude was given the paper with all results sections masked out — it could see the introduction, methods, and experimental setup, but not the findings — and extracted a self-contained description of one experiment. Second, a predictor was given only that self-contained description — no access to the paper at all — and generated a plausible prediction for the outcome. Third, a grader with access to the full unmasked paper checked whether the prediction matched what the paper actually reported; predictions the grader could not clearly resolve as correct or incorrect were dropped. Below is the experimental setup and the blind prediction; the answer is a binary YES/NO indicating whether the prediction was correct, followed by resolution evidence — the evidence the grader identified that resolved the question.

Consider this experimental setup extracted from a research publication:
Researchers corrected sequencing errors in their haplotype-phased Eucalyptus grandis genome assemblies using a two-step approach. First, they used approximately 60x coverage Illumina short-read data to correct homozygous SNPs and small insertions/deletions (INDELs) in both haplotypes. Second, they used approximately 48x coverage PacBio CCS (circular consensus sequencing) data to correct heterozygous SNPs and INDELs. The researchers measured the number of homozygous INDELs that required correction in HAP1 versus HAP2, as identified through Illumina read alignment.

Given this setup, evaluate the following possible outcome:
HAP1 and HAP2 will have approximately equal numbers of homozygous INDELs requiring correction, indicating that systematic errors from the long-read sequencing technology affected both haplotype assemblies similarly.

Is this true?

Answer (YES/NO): YES